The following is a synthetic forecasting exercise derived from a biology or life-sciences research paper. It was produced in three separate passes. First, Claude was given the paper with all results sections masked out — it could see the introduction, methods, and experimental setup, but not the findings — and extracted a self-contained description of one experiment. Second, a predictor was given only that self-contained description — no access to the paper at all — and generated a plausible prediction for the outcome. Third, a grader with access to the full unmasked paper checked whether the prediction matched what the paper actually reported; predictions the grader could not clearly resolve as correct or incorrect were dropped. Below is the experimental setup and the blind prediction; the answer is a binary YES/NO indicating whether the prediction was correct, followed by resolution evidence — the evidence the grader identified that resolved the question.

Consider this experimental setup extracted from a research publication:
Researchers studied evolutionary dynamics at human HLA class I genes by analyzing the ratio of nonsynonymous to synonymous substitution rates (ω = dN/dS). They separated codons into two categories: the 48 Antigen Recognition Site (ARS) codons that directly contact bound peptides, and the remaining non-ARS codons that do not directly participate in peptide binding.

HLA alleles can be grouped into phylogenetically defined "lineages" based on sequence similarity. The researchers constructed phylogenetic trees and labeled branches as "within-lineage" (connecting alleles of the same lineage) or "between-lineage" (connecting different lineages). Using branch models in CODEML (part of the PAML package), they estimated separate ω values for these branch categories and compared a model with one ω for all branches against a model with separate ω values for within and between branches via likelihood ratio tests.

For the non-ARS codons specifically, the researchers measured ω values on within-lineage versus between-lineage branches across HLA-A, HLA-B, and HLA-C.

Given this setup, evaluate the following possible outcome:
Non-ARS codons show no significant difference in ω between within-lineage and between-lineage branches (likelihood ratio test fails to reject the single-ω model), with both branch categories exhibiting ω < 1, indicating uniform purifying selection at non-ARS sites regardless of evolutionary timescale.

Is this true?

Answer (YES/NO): NO